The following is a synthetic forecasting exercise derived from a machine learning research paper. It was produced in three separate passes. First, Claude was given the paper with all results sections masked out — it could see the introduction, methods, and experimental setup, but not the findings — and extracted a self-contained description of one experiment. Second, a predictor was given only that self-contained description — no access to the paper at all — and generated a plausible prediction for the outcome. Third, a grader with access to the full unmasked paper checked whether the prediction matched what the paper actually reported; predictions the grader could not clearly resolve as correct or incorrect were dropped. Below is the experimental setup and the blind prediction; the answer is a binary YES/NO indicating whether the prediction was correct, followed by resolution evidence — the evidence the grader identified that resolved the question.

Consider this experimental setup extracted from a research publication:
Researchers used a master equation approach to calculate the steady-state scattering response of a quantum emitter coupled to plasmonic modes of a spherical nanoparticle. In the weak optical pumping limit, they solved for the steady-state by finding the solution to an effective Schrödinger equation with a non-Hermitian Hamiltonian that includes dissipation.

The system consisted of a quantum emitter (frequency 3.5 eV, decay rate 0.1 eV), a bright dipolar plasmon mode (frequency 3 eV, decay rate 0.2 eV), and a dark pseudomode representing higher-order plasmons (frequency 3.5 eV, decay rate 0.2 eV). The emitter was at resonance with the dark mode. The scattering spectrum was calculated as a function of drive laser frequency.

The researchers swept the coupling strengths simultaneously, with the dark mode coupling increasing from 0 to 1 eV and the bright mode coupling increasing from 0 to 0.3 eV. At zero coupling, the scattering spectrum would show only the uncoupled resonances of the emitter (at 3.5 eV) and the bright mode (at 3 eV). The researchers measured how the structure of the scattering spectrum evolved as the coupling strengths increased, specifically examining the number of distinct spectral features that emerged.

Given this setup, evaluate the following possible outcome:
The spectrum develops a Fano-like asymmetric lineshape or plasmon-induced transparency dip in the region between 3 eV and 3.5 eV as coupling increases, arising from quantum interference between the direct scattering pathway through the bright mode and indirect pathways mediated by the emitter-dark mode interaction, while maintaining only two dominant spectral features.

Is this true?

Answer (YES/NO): NO